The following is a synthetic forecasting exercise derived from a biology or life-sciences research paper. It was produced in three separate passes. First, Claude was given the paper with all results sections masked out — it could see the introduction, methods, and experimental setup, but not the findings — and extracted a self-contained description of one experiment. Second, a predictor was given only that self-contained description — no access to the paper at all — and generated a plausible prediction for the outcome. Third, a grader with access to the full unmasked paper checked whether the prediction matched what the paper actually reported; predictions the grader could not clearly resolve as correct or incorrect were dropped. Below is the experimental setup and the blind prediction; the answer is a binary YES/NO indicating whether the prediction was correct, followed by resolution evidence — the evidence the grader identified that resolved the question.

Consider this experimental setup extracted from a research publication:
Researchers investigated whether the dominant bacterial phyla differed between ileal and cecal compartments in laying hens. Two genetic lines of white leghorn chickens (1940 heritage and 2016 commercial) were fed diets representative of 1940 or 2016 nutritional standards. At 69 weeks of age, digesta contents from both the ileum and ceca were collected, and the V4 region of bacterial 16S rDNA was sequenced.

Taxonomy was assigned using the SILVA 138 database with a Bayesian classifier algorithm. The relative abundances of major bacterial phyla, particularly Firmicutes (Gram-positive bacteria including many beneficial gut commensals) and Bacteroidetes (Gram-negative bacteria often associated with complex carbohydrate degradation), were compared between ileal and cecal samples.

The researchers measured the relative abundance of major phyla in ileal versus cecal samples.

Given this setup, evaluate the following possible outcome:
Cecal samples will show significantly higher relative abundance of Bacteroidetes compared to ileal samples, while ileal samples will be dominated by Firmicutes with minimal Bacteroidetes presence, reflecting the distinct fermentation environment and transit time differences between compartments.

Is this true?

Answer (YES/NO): YES